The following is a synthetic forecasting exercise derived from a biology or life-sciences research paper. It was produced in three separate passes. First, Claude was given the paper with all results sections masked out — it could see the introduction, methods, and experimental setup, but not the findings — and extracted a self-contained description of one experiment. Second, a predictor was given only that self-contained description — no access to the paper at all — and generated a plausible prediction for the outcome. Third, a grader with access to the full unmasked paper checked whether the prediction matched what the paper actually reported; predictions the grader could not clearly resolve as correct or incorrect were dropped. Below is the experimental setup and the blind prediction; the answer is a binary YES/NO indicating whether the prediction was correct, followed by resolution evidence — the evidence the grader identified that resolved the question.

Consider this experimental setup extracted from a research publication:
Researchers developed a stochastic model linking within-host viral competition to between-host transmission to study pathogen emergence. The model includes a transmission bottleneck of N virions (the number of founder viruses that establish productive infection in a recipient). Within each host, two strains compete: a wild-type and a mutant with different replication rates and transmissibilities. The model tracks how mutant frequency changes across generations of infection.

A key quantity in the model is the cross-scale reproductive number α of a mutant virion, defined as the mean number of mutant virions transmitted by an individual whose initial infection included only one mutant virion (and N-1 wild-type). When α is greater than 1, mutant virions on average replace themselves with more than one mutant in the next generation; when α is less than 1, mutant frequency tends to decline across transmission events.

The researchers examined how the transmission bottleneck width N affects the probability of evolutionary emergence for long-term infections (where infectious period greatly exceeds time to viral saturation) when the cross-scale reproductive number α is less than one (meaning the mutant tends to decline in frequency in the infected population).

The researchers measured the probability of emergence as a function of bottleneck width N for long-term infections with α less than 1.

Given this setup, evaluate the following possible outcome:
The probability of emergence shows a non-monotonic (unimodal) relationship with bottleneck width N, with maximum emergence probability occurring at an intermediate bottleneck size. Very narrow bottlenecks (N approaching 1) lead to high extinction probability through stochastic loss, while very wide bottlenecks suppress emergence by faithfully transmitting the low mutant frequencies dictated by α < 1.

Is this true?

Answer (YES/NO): NO